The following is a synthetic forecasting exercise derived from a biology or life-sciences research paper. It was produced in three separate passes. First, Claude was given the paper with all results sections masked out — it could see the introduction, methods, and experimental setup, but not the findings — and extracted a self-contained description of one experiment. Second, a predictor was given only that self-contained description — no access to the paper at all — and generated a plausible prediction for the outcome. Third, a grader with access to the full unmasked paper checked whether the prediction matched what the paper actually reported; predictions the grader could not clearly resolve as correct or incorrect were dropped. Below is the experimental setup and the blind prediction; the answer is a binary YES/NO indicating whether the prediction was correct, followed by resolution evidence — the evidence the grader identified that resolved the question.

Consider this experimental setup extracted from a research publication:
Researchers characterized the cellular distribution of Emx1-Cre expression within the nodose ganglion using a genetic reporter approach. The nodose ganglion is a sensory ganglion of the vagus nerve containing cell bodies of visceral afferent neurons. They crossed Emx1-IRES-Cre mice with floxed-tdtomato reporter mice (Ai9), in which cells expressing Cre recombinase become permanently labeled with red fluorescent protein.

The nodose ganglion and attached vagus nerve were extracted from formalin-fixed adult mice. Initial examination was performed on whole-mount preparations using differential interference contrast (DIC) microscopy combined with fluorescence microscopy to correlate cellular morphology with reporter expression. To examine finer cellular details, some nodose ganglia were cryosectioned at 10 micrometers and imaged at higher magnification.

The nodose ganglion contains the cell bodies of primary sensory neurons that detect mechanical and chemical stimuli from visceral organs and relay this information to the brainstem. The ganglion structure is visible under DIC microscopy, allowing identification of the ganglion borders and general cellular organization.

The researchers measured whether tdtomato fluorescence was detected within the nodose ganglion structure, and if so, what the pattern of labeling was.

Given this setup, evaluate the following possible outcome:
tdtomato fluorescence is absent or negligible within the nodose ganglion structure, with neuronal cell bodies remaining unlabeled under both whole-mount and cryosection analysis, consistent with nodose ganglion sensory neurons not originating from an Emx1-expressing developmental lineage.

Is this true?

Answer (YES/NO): NO